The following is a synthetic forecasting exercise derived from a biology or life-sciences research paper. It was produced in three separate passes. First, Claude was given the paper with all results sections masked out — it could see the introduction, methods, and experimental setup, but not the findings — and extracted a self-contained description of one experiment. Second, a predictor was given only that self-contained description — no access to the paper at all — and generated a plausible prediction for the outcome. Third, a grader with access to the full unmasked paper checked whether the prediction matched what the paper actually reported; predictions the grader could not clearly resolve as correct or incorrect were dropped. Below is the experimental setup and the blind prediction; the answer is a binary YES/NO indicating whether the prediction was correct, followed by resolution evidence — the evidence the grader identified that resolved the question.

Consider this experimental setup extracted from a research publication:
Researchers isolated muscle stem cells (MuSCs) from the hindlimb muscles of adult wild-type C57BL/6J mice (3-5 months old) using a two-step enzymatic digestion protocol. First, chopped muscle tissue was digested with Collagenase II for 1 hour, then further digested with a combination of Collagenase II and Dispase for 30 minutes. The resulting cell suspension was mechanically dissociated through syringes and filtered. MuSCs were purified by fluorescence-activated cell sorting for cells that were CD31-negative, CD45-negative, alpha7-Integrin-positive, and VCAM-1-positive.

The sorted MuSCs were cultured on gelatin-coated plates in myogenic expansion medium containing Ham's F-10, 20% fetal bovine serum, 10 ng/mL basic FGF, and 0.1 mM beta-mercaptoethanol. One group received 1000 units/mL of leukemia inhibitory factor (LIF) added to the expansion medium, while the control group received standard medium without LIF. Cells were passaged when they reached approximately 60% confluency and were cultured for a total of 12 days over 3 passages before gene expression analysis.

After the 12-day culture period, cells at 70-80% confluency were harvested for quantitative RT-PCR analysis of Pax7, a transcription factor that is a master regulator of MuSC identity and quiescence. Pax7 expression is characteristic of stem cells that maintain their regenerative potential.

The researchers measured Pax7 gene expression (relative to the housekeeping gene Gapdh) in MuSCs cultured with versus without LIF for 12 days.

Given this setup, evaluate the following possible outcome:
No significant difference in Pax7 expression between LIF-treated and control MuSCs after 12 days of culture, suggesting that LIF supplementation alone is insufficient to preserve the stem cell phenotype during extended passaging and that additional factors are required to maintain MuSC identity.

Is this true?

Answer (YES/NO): NO